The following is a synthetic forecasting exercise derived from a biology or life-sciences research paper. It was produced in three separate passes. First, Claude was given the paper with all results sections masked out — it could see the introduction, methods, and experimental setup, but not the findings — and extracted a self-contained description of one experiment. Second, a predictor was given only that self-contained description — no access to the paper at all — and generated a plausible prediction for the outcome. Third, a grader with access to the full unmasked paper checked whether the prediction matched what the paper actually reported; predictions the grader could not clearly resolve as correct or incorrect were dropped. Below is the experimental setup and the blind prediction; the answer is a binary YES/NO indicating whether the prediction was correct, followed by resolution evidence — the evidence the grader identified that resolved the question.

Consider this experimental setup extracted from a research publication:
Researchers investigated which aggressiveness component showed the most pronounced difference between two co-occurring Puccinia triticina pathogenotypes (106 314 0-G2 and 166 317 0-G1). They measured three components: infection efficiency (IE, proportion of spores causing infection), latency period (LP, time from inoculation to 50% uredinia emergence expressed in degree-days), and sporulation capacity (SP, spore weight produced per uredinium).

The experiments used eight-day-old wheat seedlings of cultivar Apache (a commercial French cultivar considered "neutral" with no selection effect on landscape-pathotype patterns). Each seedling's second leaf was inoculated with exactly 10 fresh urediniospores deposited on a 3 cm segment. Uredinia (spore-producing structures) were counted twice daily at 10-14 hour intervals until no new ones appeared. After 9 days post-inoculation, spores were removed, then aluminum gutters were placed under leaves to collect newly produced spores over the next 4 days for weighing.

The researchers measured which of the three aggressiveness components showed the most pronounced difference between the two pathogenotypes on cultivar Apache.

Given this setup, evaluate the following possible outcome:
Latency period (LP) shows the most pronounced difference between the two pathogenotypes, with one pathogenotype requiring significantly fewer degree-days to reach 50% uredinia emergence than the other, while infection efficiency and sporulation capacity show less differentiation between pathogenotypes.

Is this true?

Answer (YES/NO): YES